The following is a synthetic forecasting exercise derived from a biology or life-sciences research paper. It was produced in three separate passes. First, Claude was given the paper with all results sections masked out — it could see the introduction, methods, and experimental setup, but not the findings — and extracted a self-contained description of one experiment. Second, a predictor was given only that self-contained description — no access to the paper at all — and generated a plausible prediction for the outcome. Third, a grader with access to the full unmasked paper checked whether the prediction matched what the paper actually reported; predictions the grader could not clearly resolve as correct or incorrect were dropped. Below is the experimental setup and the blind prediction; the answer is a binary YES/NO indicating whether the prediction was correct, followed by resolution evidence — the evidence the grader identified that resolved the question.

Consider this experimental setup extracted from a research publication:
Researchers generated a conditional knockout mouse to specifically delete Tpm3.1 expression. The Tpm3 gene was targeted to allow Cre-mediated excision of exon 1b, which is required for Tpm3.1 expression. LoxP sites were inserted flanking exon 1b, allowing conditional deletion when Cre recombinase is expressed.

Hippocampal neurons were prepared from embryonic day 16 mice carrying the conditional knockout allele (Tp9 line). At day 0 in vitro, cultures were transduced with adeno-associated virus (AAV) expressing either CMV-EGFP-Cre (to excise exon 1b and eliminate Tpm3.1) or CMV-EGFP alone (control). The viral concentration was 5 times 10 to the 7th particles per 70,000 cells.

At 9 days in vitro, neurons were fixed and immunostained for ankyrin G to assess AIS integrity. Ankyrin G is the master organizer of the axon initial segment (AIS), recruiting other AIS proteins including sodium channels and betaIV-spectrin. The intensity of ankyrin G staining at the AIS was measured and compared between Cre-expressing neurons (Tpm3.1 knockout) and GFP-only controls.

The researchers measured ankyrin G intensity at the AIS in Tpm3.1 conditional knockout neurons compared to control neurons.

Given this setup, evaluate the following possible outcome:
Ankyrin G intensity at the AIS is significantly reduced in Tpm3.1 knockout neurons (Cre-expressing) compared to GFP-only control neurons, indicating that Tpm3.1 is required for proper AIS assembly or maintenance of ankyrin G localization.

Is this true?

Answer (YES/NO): YES